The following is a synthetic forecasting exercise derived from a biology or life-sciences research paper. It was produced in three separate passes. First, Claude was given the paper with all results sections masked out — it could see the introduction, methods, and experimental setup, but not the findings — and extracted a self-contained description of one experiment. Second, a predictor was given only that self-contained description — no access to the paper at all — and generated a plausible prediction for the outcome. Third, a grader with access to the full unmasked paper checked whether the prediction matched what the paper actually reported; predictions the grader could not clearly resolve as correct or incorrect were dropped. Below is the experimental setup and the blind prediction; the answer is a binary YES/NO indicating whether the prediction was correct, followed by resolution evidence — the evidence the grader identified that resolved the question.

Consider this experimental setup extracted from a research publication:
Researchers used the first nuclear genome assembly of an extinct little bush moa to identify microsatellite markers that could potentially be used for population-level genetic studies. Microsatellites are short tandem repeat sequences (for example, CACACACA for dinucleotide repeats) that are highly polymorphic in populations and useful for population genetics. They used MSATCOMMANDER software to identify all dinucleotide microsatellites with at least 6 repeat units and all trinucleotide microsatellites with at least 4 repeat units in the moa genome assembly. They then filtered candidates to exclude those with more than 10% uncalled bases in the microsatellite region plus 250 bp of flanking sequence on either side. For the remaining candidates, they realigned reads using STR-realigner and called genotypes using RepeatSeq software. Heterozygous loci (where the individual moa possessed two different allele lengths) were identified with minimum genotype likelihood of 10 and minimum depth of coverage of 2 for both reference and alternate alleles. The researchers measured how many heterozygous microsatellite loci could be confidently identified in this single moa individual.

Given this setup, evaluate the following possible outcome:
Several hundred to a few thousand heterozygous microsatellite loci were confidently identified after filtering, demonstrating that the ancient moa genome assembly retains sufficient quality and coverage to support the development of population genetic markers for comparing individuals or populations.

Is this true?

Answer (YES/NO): NO